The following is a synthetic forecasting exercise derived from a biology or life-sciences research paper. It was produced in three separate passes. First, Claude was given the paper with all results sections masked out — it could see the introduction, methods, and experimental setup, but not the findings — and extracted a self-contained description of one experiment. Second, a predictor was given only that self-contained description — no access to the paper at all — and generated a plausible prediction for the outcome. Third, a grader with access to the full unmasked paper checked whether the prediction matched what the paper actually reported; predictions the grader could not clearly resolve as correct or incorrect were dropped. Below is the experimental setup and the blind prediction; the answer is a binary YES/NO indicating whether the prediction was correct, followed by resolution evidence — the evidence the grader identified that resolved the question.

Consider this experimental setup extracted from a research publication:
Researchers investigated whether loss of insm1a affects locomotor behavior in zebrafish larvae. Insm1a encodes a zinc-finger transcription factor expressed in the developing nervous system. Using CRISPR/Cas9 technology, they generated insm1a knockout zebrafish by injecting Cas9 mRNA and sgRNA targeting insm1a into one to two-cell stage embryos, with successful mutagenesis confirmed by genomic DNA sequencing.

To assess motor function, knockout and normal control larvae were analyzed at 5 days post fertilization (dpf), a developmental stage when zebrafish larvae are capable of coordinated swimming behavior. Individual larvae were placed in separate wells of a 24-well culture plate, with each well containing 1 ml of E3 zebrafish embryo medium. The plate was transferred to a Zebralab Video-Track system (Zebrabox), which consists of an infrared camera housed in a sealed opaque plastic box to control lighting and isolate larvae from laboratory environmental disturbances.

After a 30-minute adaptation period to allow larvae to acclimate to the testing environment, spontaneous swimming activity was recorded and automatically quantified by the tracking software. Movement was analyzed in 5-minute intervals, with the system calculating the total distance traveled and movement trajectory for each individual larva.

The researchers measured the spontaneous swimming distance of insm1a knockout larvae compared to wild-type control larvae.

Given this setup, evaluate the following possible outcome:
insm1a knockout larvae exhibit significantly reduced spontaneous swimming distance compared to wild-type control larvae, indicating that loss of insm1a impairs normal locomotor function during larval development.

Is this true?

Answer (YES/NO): YES